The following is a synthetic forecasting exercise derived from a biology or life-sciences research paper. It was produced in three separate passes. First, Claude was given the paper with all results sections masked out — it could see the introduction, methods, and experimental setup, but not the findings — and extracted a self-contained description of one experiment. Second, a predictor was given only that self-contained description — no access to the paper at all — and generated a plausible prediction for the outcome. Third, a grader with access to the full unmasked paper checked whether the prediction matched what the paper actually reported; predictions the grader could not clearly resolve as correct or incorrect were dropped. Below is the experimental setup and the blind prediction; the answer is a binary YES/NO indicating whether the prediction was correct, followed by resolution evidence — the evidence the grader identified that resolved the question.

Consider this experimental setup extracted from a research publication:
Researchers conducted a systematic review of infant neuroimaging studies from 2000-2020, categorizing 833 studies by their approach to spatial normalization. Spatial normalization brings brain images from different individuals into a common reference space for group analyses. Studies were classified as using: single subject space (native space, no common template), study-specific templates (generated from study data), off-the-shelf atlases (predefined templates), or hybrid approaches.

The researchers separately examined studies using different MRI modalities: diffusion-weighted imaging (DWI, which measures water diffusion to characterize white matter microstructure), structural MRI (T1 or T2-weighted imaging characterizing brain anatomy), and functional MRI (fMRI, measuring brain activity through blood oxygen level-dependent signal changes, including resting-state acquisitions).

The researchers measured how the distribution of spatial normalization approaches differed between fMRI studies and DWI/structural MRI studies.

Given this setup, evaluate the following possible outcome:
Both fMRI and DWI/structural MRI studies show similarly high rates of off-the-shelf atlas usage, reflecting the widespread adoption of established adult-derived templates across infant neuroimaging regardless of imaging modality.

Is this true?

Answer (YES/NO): NO